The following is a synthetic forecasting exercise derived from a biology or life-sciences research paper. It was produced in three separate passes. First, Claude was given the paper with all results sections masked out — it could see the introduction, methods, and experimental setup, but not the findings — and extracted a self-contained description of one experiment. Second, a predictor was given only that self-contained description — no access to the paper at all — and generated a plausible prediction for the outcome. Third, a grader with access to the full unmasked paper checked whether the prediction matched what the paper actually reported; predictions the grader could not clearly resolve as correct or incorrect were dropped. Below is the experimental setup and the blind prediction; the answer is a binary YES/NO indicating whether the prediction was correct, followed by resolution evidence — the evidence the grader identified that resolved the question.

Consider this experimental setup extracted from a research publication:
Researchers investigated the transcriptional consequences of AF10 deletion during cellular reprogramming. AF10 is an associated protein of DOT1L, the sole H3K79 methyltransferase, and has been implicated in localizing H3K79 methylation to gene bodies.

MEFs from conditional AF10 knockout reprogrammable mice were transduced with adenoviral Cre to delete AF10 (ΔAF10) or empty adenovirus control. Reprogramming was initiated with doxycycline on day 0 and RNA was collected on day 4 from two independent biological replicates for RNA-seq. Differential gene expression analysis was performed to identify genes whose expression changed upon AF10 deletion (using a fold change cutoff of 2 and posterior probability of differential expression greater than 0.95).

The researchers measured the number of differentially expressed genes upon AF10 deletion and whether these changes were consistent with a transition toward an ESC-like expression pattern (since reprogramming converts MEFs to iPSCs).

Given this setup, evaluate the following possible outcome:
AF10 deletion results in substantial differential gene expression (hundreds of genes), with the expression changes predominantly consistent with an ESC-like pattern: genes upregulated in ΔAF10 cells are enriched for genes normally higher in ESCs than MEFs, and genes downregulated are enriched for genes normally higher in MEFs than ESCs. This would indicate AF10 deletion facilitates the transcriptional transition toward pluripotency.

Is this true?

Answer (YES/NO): NO